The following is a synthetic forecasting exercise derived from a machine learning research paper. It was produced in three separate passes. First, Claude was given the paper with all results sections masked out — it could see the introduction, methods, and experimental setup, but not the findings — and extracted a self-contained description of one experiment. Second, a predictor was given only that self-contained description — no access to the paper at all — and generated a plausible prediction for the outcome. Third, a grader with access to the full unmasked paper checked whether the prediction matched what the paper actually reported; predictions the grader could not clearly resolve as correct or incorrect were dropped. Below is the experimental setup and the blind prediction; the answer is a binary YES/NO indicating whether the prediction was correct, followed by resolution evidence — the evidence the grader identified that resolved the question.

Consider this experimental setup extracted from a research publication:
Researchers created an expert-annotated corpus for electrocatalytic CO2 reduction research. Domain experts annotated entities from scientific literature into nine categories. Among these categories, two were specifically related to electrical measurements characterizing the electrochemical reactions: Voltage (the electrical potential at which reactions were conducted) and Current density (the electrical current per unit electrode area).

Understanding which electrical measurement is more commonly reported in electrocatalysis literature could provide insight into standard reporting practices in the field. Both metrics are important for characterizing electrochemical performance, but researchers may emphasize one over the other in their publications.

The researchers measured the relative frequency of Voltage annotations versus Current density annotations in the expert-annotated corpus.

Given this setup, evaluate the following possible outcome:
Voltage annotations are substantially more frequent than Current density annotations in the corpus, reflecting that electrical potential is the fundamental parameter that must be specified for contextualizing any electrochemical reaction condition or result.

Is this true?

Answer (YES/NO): YES